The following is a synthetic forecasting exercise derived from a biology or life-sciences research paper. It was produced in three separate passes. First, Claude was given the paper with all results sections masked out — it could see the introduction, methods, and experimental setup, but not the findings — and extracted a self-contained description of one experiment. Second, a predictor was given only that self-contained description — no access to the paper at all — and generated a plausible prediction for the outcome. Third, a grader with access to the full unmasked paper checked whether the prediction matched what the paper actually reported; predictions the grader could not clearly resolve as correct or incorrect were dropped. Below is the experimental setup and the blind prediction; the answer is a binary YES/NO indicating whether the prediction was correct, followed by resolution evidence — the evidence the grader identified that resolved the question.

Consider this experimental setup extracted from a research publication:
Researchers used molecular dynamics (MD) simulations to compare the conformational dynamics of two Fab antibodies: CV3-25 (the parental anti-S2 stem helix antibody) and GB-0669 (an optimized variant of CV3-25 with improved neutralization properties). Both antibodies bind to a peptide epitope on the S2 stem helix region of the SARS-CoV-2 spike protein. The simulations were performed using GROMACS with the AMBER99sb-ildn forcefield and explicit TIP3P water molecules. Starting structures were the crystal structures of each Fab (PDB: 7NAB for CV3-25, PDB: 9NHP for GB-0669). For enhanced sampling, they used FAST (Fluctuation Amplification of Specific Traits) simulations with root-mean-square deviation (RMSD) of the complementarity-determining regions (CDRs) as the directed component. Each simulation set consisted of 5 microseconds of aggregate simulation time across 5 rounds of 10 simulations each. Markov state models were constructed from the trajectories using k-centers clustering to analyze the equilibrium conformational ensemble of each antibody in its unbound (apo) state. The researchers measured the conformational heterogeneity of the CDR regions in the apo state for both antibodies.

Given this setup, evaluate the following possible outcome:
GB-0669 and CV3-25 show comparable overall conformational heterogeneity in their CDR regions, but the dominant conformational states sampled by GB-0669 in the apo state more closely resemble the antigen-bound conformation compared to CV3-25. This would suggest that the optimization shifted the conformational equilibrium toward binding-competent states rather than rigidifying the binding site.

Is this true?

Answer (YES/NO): YES